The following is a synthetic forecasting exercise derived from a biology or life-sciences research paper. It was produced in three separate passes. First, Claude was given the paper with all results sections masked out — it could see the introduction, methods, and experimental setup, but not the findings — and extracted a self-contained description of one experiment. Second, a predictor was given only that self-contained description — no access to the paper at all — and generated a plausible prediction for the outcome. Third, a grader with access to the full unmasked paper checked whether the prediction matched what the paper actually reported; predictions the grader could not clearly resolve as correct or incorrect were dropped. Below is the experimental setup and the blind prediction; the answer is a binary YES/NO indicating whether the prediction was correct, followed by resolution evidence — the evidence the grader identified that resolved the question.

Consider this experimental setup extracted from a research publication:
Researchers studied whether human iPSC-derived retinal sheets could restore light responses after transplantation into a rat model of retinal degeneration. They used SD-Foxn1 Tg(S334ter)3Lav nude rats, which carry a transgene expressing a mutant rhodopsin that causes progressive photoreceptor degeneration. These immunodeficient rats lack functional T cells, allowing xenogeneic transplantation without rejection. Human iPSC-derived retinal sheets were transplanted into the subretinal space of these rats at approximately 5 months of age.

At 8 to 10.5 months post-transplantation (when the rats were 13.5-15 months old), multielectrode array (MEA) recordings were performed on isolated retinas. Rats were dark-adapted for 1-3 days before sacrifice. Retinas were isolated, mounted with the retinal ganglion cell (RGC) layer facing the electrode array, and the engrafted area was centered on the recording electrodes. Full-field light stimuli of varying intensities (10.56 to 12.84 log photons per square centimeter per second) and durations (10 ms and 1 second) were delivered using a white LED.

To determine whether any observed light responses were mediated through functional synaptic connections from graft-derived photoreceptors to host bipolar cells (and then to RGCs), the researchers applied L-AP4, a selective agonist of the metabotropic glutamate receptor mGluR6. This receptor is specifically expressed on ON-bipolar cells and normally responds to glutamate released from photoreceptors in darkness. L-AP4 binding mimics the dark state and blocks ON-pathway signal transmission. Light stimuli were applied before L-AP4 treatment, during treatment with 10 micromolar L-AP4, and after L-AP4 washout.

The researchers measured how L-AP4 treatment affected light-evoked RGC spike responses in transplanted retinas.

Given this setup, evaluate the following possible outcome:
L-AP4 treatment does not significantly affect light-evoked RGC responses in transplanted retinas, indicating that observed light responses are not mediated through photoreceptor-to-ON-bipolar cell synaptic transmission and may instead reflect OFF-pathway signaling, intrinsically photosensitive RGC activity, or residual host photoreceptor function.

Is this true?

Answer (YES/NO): NO